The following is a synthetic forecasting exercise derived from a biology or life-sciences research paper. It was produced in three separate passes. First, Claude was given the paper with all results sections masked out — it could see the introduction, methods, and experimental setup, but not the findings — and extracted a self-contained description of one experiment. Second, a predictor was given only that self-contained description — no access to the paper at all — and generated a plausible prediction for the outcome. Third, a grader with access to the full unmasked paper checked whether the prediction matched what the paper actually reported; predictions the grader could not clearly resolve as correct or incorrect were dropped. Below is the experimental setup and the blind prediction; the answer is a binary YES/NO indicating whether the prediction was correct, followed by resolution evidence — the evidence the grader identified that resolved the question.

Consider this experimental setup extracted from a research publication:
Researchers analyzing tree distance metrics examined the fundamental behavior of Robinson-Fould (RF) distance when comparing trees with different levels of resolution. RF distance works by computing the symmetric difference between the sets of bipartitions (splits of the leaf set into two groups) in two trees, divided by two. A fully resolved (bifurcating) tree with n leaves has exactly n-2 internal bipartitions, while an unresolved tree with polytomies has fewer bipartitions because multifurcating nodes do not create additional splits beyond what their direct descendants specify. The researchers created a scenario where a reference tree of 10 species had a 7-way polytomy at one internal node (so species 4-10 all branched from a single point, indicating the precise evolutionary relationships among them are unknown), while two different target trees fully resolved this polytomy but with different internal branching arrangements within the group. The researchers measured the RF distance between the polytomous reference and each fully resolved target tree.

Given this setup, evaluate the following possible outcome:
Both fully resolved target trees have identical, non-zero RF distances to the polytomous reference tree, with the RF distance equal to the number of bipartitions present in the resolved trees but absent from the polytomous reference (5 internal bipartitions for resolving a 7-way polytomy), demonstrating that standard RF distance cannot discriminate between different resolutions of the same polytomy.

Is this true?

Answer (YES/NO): NO